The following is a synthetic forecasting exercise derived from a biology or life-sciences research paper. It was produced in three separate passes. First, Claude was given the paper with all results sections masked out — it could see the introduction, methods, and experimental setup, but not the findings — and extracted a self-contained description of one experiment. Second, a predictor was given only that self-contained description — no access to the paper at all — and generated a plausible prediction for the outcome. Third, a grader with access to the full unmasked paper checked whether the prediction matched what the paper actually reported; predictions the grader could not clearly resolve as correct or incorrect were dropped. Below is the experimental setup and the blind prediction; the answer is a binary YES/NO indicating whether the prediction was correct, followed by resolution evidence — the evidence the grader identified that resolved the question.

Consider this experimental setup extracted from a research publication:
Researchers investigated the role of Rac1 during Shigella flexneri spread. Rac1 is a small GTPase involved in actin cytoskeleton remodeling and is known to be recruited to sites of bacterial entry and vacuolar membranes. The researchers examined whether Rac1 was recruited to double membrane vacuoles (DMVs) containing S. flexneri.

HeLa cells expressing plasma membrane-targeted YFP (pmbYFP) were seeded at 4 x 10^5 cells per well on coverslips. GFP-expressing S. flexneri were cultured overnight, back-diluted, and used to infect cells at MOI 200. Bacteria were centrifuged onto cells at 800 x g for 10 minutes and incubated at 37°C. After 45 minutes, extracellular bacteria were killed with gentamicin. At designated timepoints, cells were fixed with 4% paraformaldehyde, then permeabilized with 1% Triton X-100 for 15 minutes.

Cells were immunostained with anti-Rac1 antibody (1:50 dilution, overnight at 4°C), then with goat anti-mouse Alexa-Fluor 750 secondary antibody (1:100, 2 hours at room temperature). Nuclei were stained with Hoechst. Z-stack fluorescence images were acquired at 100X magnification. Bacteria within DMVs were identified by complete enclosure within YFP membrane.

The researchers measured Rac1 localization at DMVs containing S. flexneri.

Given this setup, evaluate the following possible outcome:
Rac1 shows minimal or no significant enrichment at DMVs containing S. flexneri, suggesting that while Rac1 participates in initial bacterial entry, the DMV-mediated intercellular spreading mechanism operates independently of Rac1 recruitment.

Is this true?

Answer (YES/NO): NO